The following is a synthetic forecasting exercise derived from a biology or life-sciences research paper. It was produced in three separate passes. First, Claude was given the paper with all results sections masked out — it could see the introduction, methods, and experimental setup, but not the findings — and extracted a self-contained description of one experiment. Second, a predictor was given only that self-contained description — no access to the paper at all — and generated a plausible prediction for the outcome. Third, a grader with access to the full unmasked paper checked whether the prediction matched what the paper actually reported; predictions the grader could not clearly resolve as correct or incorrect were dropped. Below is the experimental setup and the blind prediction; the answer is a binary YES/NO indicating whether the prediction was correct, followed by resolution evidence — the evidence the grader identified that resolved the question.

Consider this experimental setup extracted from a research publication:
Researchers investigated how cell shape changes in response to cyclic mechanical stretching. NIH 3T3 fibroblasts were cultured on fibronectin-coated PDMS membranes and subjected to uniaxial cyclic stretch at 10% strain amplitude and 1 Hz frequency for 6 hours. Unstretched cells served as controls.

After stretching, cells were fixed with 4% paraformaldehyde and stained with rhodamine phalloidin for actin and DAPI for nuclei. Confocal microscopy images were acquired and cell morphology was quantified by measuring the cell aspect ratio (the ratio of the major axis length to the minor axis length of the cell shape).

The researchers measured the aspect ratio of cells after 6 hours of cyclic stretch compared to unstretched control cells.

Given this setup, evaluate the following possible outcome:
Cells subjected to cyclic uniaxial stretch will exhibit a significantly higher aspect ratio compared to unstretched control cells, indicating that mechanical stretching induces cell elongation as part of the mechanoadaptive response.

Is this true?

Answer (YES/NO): YES